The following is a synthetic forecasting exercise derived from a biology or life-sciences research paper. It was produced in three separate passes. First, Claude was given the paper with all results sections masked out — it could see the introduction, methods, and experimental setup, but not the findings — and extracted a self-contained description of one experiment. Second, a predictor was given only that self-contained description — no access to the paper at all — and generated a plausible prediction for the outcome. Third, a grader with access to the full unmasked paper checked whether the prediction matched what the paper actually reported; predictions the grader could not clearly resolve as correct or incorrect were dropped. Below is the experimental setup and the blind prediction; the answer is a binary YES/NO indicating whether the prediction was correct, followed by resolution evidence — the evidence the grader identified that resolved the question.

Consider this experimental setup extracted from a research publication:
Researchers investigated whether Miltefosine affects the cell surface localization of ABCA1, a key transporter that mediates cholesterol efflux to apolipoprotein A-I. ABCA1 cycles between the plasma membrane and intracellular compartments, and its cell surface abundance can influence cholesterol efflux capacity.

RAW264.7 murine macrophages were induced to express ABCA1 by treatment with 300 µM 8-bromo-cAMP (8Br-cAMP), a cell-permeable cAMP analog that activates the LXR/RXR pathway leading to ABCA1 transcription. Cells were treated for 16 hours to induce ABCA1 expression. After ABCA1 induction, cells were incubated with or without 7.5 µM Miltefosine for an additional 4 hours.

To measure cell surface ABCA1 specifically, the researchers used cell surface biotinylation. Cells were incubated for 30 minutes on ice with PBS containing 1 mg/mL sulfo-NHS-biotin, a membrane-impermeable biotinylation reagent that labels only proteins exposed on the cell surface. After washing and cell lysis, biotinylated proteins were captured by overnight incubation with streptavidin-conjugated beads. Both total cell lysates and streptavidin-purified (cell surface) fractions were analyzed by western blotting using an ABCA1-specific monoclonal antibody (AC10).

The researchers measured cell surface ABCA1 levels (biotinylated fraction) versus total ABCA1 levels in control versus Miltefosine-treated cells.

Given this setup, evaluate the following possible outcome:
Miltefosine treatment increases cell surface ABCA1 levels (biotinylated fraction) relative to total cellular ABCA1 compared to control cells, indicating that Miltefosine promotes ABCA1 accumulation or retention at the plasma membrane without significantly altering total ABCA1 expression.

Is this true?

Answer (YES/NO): NO